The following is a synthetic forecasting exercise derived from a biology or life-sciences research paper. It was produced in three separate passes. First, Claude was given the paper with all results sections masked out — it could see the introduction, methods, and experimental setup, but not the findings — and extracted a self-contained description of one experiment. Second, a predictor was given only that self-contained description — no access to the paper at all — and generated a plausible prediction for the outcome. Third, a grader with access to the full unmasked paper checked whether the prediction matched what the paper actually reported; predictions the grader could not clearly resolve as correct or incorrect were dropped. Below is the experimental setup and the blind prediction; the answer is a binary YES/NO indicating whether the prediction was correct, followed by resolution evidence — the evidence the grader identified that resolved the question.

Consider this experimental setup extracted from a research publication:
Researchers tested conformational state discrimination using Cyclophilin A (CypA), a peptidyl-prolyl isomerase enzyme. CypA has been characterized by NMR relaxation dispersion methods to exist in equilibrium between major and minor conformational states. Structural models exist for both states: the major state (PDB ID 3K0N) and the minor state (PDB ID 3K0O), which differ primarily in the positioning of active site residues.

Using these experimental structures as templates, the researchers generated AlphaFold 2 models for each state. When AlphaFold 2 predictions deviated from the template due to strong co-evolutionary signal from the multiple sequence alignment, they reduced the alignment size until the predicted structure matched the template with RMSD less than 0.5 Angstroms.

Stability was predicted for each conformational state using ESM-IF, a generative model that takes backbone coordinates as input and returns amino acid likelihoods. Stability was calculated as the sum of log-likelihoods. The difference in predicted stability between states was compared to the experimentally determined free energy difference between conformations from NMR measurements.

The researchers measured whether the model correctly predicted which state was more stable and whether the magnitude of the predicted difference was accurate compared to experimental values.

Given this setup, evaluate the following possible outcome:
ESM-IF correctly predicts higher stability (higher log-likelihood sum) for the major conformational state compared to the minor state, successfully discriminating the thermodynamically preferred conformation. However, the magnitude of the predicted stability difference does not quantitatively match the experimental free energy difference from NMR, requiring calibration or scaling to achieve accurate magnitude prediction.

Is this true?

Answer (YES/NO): YES